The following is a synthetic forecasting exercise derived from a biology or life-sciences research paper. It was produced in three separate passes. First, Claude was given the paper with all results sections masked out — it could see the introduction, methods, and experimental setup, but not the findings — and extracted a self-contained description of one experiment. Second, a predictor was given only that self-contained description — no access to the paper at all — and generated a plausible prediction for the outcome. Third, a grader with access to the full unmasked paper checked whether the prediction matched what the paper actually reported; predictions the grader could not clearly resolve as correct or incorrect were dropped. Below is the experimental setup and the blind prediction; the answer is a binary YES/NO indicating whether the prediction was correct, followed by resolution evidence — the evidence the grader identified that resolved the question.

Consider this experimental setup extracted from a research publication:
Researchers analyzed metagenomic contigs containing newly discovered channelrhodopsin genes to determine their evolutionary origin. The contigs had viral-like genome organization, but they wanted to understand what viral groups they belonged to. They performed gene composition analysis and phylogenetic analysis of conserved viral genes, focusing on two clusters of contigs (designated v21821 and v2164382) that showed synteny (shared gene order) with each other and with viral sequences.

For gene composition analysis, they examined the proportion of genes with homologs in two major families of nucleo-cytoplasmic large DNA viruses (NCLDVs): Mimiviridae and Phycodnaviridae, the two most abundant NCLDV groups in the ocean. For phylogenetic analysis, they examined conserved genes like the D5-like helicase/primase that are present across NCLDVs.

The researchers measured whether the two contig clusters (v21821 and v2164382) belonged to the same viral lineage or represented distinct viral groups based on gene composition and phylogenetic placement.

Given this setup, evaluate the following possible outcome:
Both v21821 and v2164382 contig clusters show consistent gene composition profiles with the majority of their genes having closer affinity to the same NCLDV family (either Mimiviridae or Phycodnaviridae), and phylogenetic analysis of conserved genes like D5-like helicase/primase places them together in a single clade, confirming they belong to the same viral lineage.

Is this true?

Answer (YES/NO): NO